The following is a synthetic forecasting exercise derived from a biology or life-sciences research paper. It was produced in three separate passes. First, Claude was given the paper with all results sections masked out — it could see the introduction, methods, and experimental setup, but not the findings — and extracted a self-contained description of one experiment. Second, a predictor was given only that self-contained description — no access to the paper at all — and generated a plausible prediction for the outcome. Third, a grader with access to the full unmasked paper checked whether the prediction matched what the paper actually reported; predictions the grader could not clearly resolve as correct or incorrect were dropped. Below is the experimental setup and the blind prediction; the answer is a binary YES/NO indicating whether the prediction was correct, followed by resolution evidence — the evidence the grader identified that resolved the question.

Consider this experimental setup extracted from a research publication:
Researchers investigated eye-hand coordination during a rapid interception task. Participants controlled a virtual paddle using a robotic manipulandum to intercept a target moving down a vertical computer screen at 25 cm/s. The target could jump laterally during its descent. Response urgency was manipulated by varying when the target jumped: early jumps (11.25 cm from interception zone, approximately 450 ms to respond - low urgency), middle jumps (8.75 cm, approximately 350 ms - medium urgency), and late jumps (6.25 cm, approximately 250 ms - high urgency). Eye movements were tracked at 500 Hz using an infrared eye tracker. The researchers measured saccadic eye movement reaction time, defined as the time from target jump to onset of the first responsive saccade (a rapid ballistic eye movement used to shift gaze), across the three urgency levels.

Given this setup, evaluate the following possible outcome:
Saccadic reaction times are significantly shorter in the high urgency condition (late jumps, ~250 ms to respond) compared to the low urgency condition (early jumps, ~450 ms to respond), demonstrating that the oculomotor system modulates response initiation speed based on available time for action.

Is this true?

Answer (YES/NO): NO